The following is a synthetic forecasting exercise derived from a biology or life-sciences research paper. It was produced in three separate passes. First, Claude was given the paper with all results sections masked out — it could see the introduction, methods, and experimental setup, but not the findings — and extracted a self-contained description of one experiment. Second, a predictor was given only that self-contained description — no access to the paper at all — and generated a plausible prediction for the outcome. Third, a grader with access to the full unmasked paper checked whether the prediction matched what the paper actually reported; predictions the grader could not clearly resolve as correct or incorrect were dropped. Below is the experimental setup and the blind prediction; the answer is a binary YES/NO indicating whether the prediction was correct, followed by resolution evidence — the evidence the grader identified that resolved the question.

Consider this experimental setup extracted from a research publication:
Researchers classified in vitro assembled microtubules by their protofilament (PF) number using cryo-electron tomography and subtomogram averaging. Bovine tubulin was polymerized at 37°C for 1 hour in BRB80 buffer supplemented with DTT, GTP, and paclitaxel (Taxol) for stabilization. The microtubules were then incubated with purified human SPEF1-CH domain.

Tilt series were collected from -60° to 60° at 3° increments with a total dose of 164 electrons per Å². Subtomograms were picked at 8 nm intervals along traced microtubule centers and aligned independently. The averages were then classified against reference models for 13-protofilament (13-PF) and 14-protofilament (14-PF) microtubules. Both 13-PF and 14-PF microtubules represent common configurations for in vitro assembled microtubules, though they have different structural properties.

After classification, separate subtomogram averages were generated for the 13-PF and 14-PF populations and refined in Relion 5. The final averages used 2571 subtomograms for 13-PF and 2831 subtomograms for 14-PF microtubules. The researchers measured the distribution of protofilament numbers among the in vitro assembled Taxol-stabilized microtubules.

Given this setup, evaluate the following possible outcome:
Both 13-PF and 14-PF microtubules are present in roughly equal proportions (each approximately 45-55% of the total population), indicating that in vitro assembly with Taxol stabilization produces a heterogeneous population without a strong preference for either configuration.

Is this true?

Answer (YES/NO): YES